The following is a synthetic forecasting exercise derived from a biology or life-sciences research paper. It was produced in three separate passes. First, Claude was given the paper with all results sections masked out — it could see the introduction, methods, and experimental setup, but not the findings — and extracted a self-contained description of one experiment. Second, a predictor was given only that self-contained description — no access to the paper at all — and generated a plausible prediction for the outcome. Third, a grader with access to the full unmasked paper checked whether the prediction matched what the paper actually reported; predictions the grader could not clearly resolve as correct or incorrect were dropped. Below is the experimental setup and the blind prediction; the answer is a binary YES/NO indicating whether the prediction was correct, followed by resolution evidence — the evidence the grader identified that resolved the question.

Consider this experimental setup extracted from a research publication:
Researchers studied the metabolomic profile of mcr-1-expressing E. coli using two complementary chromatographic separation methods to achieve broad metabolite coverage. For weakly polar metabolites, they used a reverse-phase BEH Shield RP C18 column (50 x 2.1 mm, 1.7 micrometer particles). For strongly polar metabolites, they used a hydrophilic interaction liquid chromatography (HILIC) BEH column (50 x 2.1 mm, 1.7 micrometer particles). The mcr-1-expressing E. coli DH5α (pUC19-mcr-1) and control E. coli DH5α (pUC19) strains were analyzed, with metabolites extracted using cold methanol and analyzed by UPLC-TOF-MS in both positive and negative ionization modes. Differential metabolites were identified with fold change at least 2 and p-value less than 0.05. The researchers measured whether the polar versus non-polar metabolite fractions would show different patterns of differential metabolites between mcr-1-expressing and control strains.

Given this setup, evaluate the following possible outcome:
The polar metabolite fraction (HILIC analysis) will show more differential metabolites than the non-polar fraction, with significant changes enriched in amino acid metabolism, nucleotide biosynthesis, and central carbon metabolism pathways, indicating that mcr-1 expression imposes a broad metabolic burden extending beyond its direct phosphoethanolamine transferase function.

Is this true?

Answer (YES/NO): NO